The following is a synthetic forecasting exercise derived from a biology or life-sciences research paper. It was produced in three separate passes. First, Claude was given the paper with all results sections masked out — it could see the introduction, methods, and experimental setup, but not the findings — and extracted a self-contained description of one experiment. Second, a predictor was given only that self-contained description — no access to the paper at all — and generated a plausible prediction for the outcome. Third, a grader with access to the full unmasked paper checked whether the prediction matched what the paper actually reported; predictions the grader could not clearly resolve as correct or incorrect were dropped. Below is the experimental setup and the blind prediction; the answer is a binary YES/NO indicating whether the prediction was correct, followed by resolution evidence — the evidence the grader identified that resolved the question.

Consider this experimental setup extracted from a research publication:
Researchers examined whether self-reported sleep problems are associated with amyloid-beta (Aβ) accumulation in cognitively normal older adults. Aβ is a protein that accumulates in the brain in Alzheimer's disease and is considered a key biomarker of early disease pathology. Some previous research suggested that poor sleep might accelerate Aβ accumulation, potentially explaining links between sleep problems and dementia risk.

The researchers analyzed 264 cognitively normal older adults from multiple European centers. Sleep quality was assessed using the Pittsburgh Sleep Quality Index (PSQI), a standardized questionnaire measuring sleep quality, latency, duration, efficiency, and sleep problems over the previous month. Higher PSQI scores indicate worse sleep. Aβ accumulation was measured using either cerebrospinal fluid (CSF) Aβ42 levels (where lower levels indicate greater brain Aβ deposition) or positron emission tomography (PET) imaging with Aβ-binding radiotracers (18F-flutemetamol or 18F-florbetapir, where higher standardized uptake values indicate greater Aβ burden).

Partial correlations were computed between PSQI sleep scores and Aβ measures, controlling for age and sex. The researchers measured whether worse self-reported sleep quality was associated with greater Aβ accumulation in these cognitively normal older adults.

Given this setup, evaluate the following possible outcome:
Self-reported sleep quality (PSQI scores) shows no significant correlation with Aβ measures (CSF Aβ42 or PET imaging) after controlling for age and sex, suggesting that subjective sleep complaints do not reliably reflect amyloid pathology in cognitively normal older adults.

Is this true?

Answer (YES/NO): YES